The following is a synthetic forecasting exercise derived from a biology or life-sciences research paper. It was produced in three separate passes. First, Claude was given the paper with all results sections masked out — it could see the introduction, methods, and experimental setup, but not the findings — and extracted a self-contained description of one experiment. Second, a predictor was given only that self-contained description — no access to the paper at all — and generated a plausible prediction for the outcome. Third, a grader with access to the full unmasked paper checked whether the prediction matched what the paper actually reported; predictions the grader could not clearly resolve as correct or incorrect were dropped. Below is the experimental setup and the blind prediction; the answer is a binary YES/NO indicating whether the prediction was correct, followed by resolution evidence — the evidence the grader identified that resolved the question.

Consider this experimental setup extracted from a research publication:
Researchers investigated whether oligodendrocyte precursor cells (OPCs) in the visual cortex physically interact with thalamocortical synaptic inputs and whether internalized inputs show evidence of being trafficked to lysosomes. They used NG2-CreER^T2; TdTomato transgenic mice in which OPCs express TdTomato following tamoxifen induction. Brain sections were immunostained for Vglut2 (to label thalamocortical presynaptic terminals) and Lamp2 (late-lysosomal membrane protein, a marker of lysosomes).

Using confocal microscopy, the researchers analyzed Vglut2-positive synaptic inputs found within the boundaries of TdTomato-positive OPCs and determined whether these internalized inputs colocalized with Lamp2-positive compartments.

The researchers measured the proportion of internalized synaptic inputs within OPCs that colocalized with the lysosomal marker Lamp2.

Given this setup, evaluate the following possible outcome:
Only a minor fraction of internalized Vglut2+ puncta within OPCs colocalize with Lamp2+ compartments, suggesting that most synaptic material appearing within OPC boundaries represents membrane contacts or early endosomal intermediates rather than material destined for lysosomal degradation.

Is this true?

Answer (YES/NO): NO